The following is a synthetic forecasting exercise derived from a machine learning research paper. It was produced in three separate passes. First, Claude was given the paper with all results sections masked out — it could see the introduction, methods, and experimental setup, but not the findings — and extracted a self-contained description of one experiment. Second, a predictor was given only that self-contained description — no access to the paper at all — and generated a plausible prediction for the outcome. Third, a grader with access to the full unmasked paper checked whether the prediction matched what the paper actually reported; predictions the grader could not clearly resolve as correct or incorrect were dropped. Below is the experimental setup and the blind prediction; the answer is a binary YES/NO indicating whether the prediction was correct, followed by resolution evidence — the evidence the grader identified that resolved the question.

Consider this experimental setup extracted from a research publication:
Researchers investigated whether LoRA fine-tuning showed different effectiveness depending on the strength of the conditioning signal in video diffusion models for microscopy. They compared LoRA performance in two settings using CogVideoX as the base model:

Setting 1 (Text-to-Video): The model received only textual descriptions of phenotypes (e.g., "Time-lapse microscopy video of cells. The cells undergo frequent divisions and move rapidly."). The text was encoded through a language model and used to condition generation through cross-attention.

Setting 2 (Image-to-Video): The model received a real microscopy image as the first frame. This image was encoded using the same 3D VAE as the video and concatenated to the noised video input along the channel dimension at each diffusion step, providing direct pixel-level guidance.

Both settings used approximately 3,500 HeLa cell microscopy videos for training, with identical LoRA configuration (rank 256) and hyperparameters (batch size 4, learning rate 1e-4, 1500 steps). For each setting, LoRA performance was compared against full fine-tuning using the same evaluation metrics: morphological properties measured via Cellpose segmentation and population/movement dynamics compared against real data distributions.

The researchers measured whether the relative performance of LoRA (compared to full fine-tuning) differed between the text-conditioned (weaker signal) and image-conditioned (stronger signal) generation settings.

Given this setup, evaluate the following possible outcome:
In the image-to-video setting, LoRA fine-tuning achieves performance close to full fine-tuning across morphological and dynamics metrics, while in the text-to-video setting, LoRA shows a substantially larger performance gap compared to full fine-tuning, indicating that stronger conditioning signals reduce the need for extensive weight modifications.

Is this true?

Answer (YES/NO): YES